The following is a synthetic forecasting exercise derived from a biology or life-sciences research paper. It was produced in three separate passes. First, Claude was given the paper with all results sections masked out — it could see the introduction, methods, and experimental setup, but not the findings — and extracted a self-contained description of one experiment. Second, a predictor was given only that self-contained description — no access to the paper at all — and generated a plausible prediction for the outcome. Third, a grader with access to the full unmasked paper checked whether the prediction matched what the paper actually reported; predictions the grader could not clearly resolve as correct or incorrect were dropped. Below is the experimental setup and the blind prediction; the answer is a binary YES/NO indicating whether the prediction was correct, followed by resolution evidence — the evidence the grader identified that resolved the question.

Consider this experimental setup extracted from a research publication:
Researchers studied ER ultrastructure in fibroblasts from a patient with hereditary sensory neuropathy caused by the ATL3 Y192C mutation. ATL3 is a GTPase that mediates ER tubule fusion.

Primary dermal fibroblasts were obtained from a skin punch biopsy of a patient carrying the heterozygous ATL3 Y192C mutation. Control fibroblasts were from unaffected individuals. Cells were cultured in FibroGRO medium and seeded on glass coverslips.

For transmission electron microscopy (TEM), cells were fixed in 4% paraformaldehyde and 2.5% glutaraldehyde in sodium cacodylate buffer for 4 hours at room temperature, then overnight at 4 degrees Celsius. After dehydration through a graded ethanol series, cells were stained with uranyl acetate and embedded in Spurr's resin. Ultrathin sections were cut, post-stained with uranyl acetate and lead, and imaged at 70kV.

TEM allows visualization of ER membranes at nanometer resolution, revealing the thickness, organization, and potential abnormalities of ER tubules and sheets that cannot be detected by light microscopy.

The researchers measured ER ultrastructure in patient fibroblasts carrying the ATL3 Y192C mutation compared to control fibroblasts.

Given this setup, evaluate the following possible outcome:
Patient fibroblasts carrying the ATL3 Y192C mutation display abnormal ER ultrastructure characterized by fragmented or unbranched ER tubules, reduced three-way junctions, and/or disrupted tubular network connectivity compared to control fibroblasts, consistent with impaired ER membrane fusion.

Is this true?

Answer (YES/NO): YES